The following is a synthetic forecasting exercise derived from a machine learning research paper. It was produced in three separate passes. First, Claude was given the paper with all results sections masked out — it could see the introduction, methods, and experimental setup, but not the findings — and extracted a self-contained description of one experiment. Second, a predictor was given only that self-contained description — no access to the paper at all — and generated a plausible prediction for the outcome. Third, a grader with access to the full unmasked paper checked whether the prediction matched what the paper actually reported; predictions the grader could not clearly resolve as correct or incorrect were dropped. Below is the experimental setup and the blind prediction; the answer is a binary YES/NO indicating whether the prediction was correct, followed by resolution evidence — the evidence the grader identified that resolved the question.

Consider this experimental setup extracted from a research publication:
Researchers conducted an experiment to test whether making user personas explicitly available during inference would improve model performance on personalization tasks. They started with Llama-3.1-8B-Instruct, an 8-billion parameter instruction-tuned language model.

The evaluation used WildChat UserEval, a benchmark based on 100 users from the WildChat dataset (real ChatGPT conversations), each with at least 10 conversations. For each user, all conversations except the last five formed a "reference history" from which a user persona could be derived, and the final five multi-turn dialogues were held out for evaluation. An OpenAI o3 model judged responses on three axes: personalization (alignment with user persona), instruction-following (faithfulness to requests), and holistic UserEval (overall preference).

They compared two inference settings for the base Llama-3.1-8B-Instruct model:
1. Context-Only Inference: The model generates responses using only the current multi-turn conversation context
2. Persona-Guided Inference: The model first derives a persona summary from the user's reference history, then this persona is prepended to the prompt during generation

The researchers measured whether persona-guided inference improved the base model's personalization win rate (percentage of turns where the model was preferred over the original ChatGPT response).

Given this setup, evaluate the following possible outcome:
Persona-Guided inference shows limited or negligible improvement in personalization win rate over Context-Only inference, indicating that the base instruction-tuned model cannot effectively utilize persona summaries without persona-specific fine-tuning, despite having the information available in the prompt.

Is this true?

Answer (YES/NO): YES